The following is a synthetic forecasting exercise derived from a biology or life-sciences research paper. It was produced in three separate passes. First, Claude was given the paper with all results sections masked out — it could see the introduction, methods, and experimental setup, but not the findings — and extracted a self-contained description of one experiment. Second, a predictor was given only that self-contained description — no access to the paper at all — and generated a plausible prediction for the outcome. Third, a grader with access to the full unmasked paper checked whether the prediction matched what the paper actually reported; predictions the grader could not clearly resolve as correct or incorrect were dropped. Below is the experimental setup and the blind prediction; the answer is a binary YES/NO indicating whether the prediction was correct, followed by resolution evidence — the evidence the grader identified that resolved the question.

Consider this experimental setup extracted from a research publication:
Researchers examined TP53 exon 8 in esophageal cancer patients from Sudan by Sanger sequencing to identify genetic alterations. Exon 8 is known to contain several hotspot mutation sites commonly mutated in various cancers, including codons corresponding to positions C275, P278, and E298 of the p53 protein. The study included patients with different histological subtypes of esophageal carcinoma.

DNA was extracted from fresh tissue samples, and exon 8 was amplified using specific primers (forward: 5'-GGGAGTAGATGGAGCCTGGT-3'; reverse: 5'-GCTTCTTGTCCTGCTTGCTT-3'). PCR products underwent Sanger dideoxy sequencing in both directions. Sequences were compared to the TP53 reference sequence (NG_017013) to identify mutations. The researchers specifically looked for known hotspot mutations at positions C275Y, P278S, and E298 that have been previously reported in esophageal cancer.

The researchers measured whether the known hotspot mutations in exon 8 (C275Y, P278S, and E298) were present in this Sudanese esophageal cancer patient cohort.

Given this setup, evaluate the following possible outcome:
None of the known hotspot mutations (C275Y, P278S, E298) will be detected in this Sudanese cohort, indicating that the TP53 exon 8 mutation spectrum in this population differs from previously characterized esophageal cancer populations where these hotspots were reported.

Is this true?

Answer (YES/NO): YES